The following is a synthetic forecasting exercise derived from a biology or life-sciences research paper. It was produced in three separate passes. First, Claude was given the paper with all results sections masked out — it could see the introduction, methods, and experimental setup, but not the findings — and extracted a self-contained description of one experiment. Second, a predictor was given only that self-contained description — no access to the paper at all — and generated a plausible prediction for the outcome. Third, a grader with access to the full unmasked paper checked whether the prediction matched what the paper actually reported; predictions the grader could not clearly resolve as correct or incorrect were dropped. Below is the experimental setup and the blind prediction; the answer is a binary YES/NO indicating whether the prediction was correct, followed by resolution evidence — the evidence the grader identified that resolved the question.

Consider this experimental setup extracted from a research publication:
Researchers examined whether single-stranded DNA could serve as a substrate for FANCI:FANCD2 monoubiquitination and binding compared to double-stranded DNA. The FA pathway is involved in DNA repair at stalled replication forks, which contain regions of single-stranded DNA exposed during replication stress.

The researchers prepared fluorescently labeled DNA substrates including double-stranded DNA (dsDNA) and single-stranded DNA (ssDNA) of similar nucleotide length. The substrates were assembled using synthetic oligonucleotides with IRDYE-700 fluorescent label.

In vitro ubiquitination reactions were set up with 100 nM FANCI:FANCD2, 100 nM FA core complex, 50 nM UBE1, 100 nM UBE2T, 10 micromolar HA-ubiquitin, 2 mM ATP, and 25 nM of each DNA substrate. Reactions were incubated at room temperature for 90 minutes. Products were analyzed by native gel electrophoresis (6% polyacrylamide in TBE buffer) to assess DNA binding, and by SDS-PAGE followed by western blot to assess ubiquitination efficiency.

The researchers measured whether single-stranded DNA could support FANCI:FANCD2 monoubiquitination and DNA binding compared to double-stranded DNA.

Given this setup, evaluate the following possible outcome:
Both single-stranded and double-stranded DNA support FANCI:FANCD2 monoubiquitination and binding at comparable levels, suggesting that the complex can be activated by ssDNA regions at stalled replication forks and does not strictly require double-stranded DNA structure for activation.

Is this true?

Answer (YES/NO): NO